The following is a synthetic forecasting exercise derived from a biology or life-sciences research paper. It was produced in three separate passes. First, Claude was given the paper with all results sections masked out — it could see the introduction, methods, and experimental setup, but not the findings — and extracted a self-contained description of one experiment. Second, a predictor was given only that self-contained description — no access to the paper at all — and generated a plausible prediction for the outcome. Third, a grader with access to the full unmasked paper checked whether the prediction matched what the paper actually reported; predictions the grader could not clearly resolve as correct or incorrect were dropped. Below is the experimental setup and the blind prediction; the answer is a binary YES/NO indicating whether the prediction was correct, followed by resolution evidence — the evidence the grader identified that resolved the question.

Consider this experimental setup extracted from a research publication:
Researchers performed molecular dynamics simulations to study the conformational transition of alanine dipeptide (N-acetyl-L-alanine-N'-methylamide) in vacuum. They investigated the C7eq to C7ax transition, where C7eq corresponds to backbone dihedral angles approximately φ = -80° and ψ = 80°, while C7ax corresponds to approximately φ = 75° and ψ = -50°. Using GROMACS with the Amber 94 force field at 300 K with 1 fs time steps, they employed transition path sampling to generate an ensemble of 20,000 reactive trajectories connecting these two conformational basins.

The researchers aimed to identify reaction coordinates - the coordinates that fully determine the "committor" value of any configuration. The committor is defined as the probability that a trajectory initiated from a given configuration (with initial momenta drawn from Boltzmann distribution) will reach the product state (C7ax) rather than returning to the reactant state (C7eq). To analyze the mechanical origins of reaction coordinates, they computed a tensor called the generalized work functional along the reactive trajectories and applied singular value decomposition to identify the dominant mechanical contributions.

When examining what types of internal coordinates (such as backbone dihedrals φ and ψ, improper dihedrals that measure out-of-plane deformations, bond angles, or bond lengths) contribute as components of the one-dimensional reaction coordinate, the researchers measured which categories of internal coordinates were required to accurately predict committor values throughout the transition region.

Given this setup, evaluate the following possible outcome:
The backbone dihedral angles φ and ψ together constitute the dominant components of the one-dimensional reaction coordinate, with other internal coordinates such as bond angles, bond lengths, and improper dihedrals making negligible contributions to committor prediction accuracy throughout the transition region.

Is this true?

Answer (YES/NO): NO